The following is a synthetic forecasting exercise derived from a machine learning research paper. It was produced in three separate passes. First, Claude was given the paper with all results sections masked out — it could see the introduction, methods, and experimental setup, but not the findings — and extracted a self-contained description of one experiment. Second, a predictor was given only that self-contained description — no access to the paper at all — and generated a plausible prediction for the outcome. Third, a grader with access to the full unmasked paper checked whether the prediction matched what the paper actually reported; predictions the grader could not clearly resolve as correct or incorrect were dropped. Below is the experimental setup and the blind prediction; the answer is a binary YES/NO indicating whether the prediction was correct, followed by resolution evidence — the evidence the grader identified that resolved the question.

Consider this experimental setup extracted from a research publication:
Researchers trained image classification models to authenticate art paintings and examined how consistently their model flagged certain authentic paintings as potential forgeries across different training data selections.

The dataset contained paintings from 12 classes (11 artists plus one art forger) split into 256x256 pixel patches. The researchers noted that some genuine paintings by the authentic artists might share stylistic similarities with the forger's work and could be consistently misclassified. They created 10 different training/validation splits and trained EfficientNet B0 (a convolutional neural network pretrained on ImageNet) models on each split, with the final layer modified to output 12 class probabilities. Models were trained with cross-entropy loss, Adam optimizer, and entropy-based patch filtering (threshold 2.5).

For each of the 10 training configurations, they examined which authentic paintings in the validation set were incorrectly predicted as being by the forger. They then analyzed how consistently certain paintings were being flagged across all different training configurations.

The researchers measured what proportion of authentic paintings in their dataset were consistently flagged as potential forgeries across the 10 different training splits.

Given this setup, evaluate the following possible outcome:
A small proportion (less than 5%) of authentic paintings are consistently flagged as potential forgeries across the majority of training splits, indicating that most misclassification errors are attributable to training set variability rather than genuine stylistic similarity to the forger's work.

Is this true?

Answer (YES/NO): NO